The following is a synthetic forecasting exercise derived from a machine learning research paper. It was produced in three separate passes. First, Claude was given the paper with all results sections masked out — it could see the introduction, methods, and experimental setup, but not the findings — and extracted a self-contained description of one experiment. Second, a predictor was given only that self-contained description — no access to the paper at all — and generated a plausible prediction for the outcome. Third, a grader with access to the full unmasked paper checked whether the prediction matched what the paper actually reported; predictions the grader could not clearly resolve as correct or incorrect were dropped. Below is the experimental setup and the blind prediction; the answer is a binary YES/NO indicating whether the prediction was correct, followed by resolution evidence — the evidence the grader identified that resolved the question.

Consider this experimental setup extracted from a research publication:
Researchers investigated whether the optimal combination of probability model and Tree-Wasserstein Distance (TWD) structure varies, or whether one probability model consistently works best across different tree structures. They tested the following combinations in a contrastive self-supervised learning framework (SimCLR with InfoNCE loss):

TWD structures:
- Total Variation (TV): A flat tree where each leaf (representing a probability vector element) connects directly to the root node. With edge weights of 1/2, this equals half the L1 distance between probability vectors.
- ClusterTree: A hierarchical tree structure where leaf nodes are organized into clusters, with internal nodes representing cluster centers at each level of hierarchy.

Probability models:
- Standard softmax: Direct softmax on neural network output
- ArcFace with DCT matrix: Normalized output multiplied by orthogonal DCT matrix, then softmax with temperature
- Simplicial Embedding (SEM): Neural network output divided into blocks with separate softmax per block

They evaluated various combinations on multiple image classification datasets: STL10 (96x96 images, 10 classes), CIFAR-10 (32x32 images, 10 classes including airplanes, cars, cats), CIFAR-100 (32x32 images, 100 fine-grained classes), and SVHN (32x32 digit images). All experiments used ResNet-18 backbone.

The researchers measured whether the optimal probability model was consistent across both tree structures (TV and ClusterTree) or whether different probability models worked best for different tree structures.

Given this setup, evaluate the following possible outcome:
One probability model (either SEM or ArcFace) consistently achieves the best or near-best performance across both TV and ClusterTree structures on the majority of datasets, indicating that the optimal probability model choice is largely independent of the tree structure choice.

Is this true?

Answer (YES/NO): NO